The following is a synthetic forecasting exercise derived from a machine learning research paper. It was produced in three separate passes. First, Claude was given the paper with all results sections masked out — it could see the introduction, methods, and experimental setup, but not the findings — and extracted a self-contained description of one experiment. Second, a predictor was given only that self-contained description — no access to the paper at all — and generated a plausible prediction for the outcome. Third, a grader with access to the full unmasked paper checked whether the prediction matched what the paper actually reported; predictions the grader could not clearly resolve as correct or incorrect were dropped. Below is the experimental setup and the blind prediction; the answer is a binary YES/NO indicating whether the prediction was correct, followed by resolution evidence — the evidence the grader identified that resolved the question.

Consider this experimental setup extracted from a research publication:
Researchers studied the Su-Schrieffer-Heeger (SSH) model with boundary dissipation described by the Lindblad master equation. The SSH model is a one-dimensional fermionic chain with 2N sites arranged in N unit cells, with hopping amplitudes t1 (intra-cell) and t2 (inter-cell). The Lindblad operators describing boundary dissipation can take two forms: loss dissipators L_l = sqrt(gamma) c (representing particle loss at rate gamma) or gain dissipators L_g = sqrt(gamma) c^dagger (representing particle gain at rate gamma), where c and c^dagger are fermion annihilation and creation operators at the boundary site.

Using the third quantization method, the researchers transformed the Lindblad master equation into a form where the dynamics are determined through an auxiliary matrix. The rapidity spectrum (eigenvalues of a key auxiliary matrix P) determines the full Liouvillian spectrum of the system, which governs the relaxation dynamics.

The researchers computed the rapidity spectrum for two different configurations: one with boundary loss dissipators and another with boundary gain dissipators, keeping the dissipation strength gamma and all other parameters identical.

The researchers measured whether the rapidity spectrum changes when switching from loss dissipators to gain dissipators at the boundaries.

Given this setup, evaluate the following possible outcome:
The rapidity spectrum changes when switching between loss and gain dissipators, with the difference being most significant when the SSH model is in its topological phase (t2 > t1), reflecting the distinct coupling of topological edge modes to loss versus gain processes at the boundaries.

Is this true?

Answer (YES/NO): NO